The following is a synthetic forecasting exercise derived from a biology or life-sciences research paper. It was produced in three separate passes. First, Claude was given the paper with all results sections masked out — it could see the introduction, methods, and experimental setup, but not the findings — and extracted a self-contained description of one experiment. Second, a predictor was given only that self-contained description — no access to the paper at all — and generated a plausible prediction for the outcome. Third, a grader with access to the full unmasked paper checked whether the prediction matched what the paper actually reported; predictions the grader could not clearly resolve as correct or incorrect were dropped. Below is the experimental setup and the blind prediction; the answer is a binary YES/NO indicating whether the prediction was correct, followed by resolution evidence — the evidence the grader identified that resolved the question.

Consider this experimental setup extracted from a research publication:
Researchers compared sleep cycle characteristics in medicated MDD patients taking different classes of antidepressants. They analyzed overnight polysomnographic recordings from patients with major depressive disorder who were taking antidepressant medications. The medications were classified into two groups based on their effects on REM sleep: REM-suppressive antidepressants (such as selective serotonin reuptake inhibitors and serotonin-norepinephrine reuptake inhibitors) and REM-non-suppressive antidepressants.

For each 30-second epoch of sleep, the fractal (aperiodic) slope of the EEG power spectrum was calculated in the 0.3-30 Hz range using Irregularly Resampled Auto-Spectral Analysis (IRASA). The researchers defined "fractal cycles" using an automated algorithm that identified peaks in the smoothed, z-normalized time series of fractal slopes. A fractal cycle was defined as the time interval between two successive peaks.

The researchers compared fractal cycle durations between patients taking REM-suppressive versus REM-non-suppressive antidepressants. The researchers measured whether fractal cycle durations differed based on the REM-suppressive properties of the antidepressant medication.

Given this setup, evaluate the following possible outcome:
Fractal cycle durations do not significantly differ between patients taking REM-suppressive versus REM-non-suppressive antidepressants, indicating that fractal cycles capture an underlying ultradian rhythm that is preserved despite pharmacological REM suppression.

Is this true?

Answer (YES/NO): NO